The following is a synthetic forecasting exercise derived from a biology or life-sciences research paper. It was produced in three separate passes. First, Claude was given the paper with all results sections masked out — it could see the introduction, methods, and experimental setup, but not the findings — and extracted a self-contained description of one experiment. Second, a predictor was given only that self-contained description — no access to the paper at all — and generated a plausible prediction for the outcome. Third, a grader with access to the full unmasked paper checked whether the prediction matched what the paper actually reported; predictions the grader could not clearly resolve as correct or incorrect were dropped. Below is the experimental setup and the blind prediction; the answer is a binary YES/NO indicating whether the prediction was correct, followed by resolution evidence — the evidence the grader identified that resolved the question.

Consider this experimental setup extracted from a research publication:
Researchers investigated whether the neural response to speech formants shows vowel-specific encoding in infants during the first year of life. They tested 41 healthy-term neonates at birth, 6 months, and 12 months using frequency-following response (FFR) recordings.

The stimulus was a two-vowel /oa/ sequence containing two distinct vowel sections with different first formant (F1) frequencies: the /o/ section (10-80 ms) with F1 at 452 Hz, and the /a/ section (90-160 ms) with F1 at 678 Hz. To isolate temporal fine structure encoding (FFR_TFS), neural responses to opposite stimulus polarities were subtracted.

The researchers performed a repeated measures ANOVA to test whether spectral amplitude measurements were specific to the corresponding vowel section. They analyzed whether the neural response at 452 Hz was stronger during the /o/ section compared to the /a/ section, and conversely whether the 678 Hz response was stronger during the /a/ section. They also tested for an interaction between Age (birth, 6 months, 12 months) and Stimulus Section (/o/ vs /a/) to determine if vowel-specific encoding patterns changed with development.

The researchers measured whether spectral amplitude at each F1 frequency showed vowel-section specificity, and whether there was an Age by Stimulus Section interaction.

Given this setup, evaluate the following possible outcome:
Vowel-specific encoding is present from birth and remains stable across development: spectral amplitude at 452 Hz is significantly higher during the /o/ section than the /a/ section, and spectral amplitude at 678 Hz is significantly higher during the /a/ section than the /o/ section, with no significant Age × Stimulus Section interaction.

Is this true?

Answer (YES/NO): NO